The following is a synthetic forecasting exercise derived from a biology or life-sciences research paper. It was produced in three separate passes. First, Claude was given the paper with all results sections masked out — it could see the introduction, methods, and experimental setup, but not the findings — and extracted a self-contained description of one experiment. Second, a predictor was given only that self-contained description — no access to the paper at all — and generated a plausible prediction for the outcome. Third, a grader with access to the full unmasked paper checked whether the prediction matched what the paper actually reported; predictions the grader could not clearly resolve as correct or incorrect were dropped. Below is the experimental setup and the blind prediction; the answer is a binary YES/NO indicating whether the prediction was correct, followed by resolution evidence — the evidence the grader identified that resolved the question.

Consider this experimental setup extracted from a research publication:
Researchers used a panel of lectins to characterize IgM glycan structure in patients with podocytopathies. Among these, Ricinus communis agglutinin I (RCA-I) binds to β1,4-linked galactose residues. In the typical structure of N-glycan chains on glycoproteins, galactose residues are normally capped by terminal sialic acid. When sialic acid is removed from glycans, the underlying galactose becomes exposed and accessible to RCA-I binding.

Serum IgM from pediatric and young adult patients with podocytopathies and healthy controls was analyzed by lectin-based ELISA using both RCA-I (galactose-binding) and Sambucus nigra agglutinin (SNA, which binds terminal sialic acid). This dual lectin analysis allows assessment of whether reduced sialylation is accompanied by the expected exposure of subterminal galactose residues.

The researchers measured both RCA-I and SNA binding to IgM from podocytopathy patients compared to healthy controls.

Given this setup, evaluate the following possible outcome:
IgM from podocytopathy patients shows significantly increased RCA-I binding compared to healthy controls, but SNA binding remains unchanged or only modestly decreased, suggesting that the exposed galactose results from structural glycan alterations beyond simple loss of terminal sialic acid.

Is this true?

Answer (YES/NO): NO